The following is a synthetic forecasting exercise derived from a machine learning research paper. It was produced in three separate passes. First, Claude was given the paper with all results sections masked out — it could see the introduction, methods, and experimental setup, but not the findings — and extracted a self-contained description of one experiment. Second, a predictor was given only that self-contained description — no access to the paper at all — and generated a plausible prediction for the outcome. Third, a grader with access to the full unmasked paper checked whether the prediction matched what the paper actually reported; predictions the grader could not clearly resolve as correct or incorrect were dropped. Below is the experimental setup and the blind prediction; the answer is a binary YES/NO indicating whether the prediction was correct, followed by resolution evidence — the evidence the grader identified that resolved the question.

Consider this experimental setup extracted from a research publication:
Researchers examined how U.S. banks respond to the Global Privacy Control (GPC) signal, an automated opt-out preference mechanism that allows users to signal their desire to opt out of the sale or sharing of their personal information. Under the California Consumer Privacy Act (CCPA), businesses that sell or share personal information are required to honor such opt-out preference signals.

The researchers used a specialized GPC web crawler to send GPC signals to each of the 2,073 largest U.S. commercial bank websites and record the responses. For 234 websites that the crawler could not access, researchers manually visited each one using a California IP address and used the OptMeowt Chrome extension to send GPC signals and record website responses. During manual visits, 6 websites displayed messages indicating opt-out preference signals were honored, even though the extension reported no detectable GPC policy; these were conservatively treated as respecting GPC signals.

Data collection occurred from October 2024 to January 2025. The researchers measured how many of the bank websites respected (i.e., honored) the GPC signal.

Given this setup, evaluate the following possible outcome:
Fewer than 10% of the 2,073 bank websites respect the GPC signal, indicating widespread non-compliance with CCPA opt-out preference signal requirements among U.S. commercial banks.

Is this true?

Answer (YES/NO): YES